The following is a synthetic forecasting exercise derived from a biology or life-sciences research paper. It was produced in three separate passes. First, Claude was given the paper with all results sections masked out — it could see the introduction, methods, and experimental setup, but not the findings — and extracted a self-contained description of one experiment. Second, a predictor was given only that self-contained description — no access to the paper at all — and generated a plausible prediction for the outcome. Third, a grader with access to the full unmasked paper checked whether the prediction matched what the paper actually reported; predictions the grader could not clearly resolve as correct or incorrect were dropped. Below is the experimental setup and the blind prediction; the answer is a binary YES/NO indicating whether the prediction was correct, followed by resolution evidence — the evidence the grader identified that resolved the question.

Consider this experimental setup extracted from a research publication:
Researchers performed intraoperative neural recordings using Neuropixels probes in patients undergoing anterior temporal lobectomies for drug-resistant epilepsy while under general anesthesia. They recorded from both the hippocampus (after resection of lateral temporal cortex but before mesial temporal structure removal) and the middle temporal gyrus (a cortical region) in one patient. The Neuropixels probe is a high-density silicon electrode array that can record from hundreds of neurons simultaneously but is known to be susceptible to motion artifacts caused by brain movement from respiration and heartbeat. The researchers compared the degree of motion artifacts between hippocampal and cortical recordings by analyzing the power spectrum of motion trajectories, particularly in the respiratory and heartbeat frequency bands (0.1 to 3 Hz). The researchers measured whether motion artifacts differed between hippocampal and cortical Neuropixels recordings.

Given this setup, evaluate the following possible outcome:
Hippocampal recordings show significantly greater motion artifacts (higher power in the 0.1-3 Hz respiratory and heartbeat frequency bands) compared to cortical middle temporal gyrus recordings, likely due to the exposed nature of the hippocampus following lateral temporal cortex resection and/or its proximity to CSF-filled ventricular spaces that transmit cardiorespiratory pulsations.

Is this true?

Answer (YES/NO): NO